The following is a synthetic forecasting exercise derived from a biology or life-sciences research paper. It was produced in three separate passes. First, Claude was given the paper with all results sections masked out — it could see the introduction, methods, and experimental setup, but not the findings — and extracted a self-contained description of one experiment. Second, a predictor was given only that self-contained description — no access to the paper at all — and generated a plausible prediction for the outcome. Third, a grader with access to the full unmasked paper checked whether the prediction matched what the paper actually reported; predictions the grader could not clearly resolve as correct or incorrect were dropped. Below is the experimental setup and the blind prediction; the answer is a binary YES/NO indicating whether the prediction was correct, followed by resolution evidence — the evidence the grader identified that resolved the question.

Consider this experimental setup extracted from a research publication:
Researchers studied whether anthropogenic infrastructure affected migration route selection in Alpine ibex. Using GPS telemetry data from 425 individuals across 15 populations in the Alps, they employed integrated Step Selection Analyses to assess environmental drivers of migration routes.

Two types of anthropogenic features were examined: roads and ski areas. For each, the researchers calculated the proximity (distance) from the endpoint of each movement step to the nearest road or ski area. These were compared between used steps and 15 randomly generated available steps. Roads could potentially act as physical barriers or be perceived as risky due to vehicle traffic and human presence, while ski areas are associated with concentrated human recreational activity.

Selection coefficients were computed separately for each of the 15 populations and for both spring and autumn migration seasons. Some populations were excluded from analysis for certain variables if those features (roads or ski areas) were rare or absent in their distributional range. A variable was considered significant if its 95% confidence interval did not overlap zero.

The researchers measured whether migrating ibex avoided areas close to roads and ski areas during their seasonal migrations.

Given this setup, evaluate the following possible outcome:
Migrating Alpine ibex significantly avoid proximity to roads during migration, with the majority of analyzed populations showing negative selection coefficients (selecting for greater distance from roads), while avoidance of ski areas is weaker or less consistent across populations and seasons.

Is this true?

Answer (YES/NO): NO